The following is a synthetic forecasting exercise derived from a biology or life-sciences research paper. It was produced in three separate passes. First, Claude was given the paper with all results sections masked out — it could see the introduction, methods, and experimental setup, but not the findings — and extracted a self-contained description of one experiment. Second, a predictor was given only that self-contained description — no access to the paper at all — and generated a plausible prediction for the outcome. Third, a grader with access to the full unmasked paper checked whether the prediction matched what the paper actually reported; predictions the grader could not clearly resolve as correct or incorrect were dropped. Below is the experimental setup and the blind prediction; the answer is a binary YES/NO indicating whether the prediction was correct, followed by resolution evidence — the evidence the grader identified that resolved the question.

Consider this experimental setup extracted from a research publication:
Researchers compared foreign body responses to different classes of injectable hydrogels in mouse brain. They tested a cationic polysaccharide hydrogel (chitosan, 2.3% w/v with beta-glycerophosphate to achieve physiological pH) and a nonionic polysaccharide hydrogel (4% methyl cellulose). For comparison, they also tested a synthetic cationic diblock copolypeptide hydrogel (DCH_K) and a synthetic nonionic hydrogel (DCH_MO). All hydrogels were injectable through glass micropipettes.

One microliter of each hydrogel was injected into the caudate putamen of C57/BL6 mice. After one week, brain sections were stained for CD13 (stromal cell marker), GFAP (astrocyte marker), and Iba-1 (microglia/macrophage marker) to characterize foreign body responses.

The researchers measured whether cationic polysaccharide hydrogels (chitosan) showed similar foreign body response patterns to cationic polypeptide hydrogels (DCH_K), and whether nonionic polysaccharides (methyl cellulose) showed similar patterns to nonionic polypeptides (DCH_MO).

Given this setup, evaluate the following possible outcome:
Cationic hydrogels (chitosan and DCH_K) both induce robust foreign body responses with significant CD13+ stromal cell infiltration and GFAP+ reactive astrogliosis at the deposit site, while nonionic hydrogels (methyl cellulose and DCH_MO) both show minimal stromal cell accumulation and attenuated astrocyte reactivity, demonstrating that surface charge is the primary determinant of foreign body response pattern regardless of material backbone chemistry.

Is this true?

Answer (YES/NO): NO